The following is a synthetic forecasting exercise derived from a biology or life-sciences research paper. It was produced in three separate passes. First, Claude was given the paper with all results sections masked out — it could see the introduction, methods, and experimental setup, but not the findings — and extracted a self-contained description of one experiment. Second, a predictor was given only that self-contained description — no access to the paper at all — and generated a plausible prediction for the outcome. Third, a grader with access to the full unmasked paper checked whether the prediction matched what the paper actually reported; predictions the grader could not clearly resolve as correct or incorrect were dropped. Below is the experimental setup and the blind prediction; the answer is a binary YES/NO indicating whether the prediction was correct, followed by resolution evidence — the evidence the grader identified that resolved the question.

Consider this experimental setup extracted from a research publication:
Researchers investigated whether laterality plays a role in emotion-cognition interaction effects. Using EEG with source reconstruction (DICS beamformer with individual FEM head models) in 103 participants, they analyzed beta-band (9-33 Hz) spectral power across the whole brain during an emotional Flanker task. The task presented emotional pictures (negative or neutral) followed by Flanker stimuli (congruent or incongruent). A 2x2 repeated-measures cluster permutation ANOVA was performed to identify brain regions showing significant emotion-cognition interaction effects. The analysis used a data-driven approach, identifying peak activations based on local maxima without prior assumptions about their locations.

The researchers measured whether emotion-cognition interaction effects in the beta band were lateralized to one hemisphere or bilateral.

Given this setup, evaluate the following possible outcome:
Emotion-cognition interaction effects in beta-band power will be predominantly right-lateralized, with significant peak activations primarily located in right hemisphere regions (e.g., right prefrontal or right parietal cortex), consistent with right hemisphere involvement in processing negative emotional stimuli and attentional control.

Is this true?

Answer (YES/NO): YES